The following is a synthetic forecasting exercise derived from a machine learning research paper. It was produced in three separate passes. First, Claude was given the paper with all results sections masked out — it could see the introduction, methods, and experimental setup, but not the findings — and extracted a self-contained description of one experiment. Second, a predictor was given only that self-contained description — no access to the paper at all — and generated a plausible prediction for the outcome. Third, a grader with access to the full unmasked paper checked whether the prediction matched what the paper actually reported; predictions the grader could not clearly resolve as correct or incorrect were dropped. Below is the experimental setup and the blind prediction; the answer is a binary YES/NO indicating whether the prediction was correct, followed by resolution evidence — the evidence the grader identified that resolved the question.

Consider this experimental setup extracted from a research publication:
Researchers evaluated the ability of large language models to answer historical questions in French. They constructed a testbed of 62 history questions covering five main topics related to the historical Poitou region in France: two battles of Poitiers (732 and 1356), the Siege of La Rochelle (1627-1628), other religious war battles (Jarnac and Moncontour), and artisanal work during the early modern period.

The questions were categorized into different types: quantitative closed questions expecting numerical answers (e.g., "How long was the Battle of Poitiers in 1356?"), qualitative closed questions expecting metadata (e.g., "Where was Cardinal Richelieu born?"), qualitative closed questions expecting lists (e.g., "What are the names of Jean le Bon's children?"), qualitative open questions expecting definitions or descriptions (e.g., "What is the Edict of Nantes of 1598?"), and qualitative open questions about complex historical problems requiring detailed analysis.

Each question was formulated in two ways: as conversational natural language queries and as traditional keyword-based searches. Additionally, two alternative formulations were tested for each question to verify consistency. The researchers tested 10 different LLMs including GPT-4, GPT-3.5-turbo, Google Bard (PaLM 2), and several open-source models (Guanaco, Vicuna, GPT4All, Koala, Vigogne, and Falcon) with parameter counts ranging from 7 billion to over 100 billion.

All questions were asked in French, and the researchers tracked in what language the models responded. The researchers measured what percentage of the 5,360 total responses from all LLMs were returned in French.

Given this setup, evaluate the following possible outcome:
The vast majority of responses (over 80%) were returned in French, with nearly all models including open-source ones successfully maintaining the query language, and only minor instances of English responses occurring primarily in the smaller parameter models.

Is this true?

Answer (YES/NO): NO